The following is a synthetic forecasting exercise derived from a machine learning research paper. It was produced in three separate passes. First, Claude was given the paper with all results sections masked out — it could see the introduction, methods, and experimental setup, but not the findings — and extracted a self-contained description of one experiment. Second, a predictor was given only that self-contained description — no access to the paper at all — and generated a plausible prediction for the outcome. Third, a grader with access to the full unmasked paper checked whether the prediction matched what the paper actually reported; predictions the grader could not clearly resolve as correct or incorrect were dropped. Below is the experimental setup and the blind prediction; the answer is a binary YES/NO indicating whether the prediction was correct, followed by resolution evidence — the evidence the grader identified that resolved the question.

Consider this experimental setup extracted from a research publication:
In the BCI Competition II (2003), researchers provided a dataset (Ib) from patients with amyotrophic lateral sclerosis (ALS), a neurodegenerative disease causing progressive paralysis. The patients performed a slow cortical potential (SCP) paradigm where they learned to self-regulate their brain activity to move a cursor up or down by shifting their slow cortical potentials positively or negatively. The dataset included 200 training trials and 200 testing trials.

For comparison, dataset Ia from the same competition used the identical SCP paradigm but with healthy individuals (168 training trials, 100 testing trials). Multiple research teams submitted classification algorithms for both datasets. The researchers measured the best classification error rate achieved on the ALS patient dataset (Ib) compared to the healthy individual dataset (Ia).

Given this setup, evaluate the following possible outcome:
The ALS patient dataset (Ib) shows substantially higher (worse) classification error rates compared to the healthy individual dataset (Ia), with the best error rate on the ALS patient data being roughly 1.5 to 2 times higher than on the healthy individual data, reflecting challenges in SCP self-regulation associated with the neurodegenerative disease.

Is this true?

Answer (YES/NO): NO